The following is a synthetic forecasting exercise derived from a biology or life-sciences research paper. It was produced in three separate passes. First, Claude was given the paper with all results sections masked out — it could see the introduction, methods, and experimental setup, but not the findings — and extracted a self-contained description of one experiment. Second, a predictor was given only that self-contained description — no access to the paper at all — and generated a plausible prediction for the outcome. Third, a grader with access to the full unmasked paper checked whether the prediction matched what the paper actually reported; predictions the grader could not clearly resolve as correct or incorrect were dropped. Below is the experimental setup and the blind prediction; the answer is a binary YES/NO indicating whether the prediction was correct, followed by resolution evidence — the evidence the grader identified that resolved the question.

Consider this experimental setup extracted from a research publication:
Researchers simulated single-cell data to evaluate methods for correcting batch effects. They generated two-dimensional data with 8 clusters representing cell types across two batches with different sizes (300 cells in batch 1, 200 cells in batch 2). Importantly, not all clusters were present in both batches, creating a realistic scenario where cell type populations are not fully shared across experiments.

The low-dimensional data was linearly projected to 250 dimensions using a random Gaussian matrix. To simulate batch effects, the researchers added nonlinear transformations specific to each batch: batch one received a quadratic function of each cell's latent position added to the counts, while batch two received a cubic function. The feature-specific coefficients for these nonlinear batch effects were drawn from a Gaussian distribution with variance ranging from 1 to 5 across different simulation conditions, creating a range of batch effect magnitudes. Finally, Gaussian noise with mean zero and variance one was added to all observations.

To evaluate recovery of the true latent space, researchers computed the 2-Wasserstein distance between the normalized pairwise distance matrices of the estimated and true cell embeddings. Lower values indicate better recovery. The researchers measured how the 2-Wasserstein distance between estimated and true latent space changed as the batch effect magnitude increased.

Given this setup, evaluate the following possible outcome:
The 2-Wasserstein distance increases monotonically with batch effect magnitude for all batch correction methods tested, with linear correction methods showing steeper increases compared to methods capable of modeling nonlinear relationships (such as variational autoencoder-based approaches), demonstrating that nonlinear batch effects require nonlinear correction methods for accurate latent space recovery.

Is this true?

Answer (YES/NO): NO